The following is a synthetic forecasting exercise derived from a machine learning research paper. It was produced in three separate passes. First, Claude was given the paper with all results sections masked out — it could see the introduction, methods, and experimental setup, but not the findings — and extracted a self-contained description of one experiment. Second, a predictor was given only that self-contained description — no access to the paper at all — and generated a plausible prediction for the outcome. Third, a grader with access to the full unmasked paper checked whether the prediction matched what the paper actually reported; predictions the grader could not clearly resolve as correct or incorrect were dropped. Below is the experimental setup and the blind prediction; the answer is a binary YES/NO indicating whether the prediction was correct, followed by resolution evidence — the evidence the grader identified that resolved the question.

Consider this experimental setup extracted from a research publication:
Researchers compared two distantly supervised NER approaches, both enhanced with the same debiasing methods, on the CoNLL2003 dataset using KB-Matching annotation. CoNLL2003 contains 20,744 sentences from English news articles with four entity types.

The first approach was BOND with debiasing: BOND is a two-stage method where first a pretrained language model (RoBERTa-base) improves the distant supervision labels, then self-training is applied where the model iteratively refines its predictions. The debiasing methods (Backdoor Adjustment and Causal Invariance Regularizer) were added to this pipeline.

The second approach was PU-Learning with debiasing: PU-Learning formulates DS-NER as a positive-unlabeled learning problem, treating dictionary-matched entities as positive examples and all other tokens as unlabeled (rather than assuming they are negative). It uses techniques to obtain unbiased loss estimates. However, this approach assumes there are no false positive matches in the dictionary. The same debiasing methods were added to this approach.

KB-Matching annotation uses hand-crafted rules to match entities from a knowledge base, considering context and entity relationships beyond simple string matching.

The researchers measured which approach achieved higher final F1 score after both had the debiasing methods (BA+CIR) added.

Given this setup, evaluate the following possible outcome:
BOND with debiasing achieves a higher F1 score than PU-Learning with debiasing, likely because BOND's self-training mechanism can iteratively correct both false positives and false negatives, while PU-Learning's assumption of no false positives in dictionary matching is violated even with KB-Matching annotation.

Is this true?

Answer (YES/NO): NO